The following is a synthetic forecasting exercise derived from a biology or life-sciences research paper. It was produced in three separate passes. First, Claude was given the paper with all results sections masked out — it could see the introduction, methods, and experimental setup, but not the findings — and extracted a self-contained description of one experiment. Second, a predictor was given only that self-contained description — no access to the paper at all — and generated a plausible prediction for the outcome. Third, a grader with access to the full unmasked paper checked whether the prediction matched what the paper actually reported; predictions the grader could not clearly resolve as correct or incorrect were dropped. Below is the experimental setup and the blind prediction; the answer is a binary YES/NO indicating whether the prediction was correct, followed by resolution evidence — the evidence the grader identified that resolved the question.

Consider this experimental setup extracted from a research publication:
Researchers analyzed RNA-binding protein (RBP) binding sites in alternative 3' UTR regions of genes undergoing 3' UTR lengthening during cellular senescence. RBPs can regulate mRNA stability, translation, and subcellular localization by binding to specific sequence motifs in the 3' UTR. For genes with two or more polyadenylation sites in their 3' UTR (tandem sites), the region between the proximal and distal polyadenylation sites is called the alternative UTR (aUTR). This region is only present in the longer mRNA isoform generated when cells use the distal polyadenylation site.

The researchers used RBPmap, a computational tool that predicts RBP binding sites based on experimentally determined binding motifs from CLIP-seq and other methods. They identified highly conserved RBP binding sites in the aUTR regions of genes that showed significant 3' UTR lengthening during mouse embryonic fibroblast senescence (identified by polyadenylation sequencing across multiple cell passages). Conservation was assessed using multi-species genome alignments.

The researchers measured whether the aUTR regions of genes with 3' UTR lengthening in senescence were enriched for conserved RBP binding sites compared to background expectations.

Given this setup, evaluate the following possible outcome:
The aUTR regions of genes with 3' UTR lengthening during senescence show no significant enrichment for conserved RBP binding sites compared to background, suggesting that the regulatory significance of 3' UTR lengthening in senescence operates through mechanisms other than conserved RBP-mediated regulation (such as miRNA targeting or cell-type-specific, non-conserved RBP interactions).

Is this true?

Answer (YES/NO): NO